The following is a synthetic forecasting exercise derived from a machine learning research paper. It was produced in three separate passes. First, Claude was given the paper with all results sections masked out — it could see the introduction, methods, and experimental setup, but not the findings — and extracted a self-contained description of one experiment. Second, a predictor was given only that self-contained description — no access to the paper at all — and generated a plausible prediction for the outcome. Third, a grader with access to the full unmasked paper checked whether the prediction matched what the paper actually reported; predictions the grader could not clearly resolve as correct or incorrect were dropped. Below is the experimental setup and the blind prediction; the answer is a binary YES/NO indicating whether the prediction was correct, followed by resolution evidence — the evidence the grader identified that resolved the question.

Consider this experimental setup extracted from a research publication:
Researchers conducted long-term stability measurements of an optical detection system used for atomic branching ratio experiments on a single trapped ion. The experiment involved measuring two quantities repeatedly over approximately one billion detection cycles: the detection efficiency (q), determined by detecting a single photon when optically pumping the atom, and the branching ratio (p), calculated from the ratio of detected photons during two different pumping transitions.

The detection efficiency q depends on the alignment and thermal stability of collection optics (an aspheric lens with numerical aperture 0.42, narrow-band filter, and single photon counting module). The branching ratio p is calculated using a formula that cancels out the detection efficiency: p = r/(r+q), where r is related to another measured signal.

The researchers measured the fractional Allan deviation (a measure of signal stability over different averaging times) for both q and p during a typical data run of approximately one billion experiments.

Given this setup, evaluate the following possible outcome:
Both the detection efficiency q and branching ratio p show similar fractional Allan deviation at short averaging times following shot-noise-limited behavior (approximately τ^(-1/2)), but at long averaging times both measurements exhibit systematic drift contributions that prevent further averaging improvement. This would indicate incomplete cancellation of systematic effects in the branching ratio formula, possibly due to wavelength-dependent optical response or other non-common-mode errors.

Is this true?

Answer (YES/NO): NO